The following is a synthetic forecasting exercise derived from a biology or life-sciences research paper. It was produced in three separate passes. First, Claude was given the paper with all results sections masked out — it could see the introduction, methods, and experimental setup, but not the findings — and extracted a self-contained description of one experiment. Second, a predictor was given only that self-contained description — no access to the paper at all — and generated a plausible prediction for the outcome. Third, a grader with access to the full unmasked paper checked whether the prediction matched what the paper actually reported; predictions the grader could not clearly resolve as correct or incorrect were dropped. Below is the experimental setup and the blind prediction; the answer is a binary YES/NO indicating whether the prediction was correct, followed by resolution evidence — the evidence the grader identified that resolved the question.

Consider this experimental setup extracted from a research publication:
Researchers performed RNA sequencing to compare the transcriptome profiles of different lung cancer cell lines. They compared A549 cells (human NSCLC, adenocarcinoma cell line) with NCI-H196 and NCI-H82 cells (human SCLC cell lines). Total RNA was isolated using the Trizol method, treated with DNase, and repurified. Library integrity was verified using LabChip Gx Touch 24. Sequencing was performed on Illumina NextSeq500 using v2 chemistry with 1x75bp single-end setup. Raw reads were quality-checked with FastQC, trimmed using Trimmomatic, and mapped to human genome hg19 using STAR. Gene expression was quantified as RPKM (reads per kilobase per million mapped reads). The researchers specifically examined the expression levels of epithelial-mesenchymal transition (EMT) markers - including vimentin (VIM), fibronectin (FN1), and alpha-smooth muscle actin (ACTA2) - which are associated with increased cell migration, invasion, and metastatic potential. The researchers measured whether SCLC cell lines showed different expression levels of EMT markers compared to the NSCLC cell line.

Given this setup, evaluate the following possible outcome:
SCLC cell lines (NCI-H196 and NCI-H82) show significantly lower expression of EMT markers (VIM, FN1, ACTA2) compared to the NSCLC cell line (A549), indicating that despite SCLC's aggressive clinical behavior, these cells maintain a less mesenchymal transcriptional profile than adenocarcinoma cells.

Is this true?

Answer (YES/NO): NO